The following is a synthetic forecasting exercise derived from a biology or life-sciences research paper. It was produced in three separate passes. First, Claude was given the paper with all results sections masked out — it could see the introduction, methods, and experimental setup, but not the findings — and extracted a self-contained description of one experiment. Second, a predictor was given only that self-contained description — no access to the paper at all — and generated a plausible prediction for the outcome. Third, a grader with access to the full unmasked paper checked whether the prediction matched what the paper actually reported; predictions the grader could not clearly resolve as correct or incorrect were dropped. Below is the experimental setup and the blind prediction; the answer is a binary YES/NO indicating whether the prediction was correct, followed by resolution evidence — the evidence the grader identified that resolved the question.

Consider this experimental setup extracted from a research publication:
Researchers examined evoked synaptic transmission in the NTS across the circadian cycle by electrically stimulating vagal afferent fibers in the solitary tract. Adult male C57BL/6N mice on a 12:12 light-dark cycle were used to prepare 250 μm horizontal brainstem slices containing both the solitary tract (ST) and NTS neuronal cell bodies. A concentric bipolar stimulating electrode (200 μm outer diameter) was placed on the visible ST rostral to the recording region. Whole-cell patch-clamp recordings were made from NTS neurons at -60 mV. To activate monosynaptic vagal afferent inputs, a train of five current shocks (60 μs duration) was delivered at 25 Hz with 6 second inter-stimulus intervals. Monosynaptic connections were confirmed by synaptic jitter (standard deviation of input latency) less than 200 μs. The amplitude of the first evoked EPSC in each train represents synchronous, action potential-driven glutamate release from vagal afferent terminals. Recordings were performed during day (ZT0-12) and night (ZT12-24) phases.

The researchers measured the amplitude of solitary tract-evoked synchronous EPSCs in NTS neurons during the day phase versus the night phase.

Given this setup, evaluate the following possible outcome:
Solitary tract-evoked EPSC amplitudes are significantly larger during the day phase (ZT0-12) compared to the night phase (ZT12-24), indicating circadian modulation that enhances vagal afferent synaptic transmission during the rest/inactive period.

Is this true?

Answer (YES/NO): YES